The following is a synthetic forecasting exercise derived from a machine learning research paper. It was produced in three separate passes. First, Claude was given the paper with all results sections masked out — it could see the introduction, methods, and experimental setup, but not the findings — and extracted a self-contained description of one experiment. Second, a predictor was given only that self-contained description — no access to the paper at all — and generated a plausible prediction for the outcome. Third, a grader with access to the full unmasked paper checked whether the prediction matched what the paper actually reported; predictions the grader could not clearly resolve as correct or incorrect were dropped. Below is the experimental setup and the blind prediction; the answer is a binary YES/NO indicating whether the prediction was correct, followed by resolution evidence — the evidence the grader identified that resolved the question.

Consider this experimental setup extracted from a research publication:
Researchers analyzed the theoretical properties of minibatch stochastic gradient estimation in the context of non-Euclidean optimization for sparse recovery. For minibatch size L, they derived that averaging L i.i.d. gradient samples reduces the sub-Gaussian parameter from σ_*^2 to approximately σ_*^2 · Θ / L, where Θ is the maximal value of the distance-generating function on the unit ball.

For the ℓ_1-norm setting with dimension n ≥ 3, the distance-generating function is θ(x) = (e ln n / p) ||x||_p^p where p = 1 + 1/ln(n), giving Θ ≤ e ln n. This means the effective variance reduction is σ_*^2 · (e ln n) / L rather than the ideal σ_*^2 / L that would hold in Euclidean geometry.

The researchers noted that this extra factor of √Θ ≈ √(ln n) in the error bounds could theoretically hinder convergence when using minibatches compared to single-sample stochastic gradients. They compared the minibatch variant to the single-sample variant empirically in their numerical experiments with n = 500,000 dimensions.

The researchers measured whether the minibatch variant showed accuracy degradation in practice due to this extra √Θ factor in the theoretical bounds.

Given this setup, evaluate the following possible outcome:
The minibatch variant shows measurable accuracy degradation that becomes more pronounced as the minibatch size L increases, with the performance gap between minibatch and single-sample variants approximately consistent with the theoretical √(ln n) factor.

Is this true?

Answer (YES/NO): NO